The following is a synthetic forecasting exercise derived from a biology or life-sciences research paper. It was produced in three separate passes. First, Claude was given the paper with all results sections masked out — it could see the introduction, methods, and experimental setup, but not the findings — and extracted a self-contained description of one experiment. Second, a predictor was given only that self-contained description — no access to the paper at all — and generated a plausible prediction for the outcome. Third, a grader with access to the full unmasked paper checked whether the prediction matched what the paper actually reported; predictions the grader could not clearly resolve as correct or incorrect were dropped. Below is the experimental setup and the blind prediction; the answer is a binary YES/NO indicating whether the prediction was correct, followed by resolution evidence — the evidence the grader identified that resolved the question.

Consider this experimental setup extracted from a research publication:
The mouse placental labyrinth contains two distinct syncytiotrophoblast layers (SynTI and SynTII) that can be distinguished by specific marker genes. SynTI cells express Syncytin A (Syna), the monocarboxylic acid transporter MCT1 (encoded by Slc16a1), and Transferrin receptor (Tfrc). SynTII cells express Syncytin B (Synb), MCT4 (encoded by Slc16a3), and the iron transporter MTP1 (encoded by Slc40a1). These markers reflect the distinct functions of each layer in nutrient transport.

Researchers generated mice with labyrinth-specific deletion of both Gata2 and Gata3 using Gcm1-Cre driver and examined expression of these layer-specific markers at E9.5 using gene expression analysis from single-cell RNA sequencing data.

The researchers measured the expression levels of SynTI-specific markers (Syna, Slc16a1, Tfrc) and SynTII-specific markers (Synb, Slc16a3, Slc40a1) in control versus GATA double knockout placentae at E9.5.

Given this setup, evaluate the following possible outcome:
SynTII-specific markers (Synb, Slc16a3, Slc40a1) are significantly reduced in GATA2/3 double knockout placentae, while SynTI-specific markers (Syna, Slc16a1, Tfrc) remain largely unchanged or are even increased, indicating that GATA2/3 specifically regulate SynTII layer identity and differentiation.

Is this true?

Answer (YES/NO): NO